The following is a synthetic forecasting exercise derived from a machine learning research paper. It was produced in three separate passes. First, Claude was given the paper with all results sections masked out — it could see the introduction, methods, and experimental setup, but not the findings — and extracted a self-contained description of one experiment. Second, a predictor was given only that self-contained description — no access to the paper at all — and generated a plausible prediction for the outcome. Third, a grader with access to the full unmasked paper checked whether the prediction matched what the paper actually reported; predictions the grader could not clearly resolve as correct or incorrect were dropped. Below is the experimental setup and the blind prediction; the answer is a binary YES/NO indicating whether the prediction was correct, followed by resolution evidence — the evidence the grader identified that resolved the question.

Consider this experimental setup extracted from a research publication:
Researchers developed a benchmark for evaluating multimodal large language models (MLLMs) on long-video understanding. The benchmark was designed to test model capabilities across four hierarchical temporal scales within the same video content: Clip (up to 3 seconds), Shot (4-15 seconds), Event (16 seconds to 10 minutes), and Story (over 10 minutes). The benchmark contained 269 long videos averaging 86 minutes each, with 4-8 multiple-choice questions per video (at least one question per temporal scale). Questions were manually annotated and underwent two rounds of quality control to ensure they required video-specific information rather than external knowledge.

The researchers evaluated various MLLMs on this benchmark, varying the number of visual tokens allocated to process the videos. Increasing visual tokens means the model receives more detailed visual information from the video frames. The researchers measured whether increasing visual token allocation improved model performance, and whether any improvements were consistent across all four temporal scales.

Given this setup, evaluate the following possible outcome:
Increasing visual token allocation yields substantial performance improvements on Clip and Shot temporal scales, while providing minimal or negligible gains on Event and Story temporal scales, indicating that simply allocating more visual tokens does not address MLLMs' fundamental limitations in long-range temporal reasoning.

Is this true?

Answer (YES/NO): NO